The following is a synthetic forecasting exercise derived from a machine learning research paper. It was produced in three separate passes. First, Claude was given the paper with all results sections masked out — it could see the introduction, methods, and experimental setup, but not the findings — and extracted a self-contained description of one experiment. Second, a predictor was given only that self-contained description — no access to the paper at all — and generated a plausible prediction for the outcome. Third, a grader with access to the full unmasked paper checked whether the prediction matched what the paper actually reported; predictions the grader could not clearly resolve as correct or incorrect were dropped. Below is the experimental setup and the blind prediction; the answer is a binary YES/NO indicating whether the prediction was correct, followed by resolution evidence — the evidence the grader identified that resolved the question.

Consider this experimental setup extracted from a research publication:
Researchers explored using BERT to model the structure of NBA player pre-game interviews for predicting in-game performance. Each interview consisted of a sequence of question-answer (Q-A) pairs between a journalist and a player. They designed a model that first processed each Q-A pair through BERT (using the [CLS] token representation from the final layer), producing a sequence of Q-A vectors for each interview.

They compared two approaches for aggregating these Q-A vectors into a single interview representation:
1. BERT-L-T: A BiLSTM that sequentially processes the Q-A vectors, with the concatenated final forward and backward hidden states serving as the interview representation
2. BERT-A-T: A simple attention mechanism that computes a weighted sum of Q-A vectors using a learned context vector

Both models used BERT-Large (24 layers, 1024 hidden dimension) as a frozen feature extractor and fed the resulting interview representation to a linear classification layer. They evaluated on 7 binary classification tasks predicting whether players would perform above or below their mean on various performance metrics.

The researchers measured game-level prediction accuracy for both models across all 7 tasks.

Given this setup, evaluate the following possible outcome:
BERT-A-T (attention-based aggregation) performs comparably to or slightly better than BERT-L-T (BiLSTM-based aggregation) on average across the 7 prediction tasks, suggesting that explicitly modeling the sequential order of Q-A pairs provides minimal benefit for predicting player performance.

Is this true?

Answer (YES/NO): YES